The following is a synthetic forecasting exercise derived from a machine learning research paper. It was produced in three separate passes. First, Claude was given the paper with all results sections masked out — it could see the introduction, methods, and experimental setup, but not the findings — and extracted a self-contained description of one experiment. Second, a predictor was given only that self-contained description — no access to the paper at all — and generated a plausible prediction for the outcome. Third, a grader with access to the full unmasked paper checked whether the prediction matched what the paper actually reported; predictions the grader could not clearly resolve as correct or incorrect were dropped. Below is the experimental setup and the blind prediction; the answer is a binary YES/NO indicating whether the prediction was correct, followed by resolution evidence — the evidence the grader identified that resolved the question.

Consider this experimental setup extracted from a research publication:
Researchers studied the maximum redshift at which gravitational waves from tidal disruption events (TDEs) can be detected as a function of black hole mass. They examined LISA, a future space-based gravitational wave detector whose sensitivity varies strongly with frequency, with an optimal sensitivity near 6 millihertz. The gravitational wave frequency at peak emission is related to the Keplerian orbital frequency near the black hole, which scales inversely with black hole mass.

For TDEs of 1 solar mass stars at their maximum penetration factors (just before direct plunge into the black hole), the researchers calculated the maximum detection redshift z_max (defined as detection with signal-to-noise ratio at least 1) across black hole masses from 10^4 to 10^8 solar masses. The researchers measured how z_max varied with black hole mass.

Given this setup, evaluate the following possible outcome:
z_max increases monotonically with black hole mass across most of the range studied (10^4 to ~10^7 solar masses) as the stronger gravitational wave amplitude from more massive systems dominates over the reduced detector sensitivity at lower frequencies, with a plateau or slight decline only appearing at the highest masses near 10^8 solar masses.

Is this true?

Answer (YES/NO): NO